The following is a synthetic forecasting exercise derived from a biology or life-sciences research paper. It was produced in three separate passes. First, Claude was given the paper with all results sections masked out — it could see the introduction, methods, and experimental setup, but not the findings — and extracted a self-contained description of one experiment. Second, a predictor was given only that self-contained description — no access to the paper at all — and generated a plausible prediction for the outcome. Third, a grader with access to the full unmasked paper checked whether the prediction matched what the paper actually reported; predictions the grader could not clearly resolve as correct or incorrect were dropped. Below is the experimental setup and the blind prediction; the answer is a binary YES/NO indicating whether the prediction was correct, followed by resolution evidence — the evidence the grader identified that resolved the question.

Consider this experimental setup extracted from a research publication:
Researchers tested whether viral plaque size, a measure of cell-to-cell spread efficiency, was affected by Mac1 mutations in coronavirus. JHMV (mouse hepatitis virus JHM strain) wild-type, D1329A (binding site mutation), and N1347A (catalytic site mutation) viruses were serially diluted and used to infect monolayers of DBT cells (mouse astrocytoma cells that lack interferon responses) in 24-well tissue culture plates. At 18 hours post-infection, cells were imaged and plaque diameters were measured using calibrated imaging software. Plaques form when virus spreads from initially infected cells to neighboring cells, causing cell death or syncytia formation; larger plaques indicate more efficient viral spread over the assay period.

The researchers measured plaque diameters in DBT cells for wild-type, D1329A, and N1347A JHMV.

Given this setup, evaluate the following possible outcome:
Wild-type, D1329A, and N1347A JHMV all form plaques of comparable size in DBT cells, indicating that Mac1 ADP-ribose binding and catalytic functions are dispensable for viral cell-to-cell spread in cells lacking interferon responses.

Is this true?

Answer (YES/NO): NO